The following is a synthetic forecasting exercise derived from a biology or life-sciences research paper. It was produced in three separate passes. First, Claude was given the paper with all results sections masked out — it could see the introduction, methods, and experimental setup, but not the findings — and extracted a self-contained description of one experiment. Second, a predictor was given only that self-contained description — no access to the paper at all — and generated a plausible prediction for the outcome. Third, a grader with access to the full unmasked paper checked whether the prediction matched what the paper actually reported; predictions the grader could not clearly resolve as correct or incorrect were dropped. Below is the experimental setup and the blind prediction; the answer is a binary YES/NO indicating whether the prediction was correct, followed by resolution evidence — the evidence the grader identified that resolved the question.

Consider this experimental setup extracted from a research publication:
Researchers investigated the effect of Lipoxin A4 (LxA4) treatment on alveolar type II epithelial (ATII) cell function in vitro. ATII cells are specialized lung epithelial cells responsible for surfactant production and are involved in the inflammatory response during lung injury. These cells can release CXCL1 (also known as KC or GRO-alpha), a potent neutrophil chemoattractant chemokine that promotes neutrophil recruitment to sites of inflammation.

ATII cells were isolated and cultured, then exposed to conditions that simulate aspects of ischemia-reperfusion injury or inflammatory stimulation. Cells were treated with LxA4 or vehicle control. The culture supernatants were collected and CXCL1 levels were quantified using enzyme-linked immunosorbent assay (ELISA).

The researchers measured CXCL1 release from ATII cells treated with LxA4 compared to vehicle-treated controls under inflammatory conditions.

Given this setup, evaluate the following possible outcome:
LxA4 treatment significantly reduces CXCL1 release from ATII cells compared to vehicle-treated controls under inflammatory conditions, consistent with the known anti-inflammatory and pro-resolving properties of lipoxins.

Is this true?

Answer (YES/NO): YES